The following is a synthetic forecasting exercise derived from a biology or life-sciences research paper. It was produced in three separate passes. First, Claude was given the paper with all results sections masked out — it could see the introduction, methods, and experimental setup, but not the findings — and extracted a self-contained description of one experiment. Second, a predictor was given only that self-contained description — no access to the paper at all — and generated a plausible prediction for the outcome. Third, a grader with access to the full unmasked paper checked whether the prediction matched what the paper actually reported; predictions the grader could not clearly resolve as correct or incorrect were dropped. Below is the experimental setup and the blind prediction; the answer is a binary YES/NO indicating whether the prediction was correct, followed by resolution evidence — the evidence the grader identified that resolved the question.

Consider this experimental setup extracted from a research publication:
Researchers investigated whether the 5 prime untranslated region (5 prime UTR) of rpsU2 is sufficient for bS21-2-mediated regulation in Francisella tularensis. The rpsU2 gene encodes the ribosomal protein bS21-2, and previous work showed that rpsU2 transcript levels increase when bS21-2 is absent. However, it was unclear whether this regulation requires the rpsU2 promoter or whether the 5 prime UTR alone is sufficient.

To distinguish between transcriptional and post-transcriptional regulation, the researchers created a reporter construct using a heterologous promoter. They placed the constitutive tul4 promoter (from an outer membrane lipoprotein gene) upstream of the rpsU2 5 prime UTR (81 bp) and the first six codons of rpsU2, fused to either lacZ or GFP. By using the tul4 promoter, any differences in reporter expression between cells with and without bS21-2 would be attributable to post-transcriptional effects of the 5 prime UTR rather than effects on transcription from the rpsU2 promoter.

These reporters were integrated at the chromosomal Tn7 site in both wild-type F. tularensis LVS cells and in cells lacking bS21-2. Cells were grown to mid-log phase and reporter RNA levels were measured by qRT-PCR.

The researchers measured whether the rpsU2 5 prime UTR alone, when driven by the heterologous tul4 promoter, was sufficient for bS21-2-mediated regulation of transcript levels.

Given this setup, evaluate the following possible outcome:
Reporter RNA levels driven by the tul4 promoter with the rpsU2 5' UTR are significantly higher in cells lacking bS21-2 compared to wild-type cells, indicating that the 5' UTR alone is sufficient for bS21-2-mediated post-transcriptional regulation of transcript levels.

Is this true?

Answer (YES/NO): YES